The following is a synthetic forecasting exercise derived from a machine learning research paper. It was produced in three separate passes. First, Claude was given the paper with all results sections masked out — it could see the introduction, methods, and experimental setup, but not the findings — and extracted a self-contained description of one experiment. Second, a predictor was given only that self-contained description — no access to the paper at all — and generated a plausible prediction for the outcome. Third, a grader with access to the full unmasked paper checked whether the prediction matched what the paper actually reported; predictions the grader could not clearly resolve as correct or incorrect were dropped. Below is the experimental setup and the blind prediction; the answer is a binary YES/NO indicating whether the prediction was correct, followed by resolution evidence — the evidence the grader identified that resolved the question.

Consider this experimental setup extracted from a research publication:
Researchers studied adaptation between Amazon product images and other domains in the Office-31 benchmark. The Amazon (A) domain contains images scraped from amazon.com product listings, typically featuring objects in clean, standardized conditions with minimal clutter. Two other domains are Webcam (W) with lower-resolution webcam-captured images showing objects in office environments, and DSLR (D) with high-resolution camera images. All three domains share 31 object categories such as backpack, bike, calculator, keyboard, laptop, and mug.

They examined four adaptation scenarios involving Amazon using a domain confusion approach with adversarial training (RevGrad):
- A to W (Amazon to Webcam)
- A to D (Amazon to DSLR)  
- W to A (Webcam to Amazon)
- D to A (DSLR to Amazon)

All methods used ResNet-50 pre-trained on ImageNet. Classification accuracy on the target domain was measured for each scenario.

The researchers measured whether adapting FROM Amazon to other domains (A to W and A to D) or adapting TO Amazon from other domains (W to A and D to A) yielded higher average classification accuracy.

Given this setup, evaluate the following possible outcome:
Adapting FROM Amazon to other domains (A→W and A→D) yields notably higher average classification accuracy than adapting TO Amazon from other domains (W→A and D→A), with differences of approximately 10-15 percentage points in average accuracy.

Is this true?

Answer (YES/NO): YES